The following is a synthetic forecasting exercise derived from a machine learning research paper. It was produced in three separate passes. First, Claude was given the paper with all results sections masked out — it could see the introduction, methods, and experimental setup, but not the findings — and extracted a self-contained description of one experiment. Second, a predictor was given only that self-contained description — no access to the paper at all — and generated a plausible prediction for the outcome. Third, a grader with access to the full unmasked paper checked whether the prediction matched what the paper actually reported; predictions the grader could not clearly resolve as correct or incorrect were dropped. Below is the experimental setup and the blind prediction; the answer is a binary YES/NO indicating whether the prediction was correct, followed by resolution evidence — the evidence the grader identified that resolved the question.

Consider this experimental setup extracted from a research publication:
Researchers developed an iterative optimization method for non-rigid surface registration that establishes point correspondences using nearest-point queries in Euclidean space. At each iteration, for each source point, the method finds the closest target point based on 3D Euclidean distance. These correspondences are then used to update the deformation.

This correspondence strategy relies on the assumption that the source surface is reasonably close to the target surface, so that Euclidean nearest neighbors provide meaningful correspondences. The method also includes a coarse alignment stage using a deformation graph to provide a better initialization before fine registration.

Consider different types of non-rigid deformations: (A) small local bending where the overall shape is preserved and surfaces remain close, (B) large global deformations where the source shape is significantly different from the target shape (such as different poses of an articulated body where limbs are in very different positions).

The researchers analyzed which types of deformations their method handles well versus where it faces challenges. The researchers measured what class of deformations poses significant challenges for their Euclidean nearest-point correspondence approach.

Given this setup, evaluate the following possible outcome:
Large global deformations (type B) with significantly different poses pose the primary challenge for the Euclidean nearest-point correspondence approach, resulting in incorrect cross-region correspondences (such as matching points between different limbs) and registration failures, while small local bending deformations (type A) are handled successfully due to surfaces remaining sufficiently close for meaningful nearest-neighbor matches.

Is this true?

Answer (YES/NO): YES